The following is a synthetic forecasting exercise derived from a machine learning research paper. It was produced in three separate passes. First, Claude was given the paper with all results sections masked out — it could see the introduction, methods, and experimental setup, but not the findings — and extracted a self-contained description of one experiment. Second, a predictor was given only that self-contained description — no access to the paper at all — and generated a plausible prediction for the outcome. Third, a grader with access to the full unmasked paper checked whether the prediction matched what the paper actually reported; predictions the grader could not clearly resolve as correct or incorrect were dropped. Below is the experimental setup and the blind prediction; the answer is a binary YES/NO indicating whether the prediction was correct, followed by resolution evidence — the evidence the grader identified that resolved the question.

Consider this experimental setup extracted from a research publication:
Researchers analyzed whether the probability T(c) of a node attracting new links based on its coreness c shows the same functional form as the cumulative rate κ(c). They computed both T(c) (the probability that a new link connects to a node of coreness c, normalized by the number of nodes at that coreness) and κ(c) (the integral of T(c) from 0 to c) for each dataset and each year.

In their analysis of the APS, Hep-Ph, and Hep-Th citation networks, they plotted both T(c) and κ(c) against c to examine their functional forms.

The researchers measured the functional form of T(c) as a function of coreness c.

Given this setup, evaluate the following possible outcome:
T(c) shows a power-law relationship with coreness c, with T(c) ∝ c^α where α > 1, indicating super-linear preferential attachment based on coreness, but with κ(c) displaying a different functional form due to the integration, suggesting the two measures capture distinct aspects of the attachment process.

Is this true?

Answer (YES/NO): NO